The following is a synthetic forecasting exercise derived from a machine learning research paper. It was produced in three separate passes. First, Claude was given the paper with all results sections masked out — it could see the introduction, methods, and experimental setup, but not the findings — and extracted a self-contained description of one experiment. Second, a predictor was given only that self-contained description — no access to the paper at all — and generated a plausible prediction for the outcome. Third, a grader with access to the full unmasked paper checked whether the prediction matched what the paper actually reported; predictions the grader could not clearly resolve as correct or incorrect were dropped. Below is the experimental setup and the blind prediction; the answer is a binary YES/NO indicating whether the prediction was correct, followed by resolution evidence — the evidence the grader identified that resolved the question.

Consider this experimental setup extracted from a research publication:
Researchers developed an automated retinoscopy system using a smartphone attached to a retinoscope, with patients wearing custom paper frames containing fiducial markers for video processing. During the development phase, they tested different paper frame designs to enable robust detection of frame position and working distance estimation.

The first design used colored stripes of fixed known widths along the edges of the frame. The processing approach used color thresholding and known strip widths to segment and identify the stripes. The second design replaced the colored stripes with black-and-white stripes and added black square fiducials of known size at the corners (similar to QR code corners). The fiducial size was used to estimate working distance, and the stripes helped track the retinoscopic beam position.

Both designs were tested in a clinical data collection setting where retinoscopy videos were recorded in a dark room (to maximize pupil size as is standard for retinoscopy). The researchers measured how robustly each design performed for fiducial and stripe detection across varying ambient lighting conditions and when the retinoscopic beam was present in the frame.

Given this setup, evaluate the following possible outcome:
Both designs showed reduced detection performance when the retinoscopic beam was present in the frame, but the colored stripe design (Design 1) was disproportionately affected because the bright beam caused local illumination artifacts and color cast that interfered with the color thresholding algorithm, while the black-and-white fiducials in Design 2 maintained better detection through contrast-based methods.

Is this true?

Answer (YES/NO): NO